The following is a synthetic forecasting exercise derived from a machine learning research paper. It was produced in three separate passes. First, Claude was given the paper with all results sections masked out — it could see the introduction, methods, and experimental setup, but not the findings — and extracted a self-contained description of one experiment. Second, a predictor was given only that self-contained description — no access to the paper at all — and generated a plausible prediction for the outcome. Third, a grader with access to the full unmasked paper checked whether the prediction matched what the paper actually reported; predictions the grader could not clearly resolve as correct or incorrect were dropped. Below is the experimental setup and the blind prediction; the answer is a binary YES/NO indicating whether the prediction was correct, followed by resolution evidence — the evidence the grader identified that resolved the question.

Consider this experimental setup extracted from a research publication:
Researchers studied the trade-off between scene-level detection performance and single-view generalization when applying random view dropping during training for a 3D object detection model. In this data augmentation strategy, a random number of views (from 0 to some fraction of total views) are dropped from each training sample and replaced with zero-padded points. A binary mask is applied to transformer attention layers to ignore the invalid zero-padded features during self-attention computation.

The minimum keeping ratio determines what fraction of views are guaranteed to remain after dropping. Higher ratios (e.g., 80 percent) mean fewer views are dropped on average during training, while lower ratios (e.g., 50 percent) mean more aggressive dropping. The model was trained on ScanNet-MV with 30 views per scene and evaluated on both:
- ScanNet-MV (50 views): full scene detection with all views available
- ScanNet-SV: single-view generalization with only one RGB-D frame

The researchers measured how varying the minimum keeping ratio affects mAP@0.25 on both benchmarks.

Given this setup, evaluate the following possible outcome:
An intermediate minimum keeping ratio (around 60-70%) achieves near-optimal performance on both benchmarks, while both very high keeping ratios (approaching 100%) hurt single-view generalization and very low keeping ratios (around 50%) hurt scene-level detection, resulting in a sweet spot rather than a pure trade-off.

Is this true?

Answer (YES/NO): NO